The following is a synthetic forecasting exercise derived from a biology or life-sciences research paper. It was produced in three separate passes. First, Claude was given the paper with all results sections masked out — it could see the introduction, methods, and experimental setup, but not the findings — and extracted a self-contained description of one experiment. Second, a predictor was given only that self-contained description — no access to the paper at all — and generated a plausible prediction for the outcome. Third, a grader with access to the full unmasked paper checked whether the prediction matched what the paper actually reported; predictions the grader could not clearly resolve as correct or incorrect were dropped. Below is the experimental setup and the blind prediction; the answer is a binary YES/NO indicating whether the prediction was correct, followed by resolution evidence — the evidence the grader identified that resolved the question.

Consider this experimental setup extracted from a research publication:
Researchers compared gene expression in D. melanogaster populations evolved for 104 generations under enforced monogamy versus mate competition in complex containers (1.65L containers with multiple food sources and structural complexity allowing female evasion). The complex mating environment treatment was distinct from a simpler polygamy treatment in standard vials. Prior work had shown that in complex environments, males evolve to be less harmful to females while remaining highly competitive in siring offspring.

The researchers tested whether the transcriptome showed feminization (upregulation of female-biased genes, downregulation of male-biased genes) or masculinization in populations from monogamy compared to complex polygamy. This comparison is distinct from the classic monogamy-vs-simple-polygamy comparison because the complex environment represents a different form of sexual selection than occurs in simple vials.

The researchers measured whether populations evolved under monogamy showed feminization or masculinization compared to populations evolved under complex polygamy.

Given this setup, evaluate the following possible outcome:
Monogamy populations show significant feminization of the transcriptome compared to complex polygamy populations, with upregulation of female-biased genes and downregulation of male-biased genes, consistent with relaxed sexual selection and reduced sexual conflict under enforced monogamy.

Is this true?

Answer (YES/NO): NO